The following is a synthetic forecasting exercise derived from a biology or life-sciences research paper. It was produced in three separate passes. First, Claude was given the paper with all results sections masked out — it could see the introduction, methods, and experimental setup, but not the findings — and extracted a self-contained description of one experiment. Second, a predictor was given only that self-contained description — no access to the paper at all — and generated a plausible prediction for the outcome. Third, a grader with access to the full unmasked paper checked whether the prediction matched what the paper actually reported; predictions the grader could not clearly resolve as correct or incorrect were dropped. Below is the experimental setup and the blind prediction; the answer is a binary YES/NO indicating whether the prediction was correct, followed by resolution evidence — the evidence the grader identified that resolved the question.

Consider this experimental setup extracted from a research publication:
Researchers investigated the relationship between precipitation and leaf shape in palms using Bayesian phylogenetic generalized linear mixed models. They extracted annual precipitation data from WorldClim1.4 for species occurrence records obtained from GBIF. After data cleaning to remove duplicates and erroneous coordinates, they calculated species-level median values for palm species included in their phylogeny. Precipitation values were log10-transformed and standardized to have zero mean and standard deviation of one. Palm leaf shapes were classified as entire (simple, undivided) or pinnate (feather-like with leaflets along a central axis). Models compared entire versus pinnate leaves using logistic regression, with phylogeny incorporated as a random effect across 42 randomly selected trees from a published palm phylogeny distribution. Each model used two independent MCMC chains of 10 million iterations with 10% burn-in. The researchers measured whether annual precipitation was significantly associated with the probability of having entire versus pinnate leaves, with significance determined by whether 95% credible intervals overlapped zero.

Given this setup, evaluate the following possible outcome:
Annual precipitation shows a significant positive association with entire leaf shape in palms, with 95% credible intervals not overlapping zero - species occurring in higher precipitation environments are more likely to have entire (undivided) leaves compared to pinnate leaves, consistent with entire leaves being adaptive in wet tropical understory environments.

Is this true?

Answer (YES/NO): NO